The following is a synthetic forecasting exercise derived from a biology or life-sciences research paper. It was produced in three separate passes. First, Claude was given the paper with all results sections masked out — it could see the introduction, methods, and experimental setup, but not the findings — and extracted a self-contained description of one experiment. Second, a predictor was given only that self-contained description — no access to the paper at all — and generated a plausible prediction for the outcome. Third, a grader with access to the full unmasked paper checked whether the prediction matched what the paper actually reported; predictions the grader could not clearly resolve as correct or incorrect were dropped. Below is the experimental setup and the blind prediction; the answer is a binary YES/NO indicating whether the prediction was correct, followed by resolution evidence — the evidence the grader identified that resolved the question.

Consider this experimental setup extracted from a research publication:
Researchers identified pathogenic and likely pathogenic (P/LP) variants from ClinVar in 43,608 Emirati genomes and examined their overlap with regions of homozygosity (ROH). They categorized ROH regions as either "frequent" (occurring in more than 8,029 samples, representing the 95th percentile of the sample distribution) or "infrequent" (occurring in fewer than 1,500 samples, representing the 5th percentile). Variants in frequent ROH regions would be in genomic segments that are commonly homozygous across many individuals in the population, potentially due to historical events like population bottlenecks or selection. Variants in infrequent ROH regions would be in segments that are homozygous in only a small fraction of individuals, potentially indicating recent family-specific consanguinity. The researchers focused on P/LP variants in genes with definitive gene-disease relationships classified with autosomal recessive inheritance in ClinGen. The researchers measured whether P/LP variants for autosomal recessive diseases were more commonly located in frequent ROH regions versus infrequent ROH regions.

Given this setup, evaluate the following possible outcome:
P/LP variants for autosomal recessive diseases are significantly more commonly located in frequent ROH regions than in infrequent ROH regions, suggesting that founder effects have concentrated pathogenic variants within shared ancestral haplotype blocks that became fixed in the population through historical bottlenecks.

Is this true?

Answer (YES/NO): NO